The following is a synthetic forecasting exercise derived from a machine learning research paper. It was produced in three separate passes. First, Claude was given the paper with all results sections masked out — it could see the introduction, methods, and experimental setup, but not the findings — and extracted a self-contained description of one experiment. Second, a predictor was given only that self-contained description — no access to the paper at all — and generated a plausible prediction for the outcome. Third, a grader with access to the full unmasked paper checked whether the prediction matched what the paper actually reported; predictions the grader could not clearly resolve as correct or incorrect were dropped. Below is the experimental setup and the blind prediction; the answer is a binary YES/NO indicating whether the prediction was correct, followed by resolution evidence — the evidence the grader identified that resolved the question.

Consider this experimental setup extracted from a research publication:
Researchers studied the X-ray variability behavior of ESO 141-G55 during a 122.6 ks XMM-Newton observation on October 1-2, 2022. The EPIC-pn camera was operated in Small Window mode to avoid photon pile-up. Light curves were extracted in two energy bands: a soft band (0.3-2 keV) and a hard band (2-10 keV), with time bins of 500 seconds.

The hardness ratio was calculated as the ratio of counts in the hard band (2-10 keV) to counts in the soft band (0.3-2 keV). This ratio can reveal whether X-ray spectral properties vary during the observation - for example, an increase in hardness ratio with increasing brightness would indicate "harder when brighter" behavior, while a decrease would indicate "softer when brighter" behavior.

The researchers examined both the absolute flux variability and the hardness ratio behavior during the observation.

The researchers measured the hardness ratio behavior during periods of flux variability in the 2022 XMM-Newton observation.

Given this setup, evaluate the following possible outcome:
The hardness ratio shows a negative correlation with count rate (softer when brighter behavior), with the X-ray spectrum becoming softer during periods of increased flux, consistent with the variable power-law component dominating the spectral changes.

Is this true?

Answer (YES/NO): NO